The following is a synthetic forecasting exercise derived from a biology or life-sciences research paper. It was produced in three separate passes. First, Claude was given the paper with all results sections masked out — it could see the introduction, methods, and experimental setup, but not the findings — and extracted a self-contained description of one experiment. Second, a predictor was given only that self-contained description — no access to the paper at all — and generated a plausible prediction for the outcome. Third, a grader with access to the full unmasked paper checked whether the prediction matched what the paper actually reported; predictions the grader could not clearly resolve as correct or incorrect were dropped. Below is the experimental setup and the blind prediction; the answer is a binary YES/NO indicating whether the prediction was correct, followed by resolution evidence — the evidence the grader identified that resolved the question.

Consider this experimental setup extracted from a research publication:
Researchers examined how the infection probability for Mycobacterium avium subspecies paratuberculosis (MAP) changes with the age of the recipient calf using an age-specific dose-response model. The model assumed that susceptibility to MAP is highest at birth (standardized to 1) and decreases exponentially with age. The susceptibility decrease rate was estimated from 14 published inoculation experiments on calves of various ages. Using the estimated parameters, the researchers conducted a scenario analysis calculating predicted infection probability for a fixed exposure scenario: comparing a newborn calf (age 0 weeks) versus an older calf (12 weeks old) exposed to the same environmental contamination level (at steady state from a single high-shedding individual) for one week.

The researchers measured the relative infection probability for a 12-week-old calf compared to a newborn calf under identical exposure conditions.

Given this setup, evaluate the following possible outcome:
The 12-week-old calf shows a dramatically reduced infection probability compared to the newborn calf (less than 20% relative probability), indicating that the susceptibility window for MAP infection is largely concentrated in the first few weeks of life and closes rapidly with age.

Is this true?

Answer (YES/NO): NO